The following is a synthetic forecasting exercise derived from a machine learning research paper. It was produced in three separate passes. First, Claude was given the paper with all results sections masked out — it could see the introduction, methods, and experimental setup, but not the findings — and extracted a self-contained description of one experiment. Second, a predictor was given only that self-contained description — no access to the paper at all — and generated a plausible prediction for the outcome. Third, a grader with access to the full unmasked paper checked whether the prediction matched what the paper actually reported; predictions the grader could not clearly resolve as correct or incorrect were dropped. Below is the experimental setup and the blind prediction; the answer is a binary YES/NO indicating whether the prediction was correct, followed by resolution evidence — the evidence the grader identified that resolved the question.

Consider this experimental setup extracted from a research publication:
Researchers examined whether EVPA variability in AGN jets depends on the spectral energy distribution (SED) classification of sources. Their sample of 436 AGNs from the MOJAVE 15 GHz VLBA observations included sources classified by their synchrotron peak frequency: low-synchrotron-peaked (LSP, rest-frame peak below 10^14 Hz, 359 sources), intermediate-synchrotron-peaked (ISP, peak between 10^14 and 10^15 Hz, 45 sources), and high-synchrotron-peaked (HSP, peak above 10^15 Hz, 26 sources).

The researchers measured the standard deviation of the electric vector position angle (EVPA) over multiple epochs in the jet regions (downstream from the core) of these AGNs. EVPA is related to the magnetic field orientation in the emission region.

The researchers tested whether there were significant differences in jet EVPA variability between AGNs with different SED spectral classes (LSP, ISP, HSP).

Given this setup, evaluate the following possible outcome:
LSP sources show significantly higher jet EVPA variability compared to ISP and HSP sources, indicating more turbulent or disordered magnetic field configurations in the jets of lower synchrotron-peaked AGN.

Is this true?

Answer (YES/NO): NO